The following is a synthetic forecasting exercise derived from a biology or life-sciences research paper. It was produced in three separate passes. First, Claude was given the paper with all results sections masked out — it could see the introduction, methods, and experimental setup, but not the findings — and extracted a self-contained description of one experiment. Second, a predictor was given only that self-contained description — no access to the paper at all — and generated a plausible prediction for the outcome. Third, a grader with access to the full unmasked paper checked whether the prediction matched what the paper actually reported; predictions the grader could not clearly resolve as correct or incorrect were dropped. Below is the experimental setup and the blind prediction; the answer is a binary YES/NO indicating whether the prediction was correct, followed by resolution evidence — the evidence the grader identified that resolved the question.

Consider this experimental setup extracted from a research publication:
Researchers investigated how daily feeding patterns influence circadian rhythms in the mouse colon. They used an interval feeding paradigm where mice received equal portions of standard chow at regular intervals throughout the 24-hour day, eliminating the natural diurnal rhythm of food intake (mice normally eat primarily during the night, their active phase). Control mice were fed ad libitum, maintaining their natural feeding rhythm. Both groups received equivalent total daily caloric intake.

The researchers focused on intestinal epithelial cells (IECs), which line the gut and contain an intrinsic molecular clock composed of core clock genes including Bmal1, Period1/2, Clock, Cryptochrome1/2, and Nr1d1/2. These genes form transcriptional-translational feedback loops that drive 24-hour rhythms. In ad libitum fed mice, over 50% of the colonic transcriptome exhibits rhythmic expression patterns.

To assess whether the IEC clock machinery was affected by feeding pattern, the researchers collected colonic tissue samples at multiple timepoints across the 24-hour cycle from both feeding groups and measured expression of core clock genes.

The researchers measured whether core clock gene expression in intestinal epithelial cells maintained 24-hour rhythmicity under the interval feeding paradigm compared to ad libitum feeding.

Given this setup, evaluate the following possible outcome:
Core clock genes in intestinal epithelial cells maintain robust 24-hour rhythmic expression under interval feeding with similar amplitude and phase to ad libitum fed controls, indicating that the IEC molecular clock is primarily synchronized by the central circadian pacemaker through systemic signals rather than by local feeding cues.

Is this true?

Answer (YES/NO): NO